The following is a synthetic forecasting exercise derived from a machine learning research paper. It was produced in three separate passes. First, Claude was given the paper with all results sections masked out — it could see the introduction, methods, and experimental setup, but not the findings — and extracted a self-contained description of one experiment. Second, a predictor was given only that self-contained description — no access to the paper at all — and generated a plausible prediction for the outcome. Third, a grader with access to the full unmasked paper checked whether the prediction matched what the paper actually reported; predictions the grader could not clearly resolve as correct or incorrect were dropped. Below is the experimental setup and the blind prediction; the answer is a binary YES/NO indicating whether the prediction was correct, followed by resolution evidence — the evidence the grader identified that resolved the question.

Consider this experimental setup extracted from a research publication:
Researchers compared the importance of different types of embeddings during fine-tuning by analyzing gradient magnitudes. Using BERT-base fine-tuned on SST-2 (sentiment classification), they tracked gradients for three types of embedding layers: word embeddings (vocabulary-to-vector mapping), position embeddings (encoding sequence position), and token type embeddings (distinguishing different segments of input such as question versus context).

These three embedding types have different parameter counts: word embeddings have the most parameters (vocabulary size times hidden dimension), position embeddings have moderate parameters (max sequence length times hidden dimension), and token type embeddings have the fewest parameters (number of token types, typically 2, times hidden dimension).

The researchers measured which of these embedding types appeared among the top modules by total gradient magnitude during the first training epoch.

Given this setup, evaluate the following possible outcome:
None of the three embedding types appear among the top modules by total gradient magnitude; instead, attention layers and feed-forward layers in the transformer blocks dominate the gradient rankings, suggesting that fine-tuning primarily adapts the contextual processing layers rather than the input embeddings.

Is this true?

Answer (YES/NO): NO